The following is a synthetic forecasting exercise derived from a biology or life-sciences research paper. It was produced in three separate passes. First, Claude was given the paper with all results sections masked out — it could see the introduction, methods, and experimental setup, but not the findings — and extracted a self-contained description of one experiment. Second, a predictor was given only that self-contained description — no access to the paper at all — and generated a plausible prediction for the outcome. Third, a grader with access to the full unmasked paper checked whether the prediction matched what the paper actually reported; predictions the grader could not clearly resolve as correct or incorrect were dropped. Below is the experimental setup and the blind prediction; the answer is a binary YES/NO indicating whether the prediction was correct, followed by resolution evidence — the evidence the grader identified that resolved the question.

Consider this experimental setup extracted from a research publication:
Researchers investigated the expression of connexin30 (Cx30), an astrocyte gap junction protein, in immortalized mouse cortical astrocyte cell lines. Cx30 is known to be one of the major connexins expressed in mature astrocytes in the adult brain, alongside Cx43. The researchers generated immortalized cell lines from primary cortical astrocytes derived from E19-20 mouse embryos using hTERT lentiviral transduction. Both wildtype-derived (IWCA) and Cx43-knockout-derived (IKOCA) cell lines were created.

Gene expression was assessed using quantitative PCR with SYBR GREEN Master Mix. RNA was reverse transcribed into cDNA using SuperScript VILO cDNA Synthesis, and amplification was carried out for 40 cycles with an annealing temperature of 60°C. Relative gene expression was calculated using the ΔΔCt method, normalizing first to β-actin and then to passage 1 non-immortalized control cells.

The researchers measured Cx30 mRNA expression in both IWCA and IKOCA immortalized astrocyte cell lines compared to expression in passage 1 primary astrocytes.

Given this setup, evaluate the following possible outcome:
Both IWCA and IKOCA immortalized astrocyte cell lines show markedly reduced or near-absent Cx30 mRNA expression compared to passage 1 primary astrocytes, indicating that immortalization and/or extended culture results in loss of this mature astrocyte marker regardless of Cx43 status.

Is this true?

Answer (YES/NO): NO